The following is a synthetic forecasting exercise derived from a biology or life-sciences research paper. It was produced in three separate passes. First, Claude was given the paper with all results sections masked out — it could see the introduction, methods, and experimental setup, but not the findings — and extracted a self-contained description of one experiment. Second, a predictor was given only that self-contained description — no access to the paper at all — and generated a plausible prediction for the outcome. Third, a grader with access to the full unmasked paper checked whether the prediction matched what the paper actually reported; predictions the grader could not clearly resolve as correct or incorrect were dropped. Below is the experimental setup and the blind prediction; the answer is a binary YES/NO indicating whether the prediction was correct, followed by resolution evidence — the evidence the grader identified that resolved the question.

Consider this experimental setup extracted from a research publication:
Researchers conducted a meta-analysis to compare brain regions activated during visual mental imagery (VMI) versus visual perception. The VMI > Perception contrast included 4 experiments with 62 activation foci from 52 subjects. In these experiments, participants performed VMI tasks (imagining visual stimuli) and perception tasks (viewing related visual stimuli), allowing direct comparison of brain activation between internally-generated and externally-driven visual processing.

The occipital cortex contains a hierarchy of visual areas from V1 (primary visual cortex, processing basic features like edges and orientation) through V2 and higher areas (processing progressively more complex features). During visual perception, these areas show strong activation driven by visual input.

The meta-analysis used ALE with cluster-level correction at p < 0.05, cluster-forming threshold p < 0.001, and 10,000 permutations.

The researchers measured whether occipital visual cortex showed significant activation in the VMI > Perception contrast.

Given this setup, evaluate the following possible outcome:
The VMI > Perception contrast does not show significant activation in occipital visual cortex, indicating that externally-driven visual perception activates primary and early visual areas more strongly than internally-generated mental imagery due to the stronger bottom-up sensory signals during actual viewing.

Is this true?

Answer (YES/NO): YES